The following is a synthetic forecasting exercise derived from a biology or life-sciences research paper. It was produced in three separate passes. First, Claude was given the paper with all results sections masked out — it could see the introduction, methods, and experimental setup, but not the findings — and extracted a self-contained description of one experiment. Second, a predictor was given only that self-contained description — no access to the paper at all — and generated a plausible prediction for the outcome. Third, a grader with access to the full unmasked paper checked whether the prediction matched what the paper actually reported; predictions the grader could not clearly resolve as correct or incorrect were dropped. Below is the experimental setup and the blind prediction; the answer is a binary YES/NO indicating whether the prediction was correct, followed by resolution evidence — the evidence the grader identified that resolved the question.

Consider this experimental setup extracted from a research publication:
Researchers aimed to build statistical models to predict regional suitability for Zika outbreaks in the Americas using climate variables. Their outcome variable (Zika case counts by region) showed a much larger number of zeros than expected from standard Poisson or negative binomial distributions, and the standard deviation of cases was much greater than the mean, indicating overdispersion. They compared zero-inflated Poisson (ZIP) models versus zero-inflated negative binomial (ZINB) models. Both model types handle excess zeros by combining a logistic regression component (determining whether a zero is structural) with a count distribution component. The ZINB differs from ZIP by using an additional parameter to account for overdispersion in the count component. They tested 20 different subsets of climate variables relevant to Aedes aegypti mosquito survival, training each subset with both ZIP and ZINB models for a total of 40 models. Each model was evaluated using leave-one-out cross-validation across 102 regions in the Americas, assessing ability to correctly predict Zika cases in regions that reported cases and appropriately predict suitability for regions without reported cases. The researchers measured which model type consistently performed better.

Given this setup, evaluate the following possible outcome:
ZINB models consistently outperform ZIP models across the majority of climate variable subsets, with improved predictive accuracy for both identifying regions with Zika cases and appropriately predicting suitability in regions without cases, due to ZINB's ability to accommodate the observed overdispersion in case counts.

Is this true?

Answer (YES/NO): YES